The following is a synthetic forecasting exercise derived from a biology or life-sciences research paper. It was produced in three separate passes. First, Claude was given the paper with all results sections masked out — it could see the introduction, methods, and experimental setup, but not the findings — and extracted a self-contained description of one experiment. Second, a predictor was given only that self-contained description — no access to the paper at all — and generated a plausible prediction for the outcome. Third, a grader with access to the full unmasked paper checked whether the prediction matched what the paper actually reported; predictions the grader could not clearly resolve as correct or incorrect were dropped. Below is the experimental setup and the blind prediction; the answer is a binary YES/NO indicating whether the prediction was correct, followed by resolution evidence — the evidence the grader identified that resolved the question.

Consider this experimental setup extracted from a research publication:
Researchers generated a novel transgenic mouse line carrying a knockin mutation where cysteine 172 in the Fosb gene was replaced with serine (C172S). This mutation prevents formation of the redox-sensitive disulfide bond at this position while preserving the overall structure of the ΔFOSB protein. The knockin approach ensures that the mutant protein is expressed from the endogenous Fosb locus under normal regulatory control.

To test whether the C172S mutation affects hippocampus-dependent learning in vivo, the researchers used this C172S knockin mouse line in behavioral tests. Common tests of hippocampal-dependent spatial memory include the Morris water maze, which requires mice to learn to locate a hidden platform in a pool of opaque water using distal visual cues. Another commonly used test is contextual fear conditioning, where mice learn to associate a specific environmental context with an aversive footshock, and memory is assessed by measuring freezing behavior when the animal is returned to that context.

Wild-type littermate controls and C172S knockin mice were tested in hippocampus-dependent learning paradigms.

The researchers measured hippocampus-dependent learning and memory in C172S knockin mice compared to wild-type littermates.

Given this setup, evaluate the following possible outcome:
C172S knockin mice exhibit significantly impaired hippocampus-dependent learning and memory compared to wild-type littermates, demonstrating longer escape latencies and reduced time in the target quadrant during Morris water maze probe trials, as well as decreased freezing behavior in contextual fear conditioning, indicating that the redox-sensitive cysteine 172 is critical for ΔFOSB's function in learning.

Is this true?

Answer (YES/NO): NO